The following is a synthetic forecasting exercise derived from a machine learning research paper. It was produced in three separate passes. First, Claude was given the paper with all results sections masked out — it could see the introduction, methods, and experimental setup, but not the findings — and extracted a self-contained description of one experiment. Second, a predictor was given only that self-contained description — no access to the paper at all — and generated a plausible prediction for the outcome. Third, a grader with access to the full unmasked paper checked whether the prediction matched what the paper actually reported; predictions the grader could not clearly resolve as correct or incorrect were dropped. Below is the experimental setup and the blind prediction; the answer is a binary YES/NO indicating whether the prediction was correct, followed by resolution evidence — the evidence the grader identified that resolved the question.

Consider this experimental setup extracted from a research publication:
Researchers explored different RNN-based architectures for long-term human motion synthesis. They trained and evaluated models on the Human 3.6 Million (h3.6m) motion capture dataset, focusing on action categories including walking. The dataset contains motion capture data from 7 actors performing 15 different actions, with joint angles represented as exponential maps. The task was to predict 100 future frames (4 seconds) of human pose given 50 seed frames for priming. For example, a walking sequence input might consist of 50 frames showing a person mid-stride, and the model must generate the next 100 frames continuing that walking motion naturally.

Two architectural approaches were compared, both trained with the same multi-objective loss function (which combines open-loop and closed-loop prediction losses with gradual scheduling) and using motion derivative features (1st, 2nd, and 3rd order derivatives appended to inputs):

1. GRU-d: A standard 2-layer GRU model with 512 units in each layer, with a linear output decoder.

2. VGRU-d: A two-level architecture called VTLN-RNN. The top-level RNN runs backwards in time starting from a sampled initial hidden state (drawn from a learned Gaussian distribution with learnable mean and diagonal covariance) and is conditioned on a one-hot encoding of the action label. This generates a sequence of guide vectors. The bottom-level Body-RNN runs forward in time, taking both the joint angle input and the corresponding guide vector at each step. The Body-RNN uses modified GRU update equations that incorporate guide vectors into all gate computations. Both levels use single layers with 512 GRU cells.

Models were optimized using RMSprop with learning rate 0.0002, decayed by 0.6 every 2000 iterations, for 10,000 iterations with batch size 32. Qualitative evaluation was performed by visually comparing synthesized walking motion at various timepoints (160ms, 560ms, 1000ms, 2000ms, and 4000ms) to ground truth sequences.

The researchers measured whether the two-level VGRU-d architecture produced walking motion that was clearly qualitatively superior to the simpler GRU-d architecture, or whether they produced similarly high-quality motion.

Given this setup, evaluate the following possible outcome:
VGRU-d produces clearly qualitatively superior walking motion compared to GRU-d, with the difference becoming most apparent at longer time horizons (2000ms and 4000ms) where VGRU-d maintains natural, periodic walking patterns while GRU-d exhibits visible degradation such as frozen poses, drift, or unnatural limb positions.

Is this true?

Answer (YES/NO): NO